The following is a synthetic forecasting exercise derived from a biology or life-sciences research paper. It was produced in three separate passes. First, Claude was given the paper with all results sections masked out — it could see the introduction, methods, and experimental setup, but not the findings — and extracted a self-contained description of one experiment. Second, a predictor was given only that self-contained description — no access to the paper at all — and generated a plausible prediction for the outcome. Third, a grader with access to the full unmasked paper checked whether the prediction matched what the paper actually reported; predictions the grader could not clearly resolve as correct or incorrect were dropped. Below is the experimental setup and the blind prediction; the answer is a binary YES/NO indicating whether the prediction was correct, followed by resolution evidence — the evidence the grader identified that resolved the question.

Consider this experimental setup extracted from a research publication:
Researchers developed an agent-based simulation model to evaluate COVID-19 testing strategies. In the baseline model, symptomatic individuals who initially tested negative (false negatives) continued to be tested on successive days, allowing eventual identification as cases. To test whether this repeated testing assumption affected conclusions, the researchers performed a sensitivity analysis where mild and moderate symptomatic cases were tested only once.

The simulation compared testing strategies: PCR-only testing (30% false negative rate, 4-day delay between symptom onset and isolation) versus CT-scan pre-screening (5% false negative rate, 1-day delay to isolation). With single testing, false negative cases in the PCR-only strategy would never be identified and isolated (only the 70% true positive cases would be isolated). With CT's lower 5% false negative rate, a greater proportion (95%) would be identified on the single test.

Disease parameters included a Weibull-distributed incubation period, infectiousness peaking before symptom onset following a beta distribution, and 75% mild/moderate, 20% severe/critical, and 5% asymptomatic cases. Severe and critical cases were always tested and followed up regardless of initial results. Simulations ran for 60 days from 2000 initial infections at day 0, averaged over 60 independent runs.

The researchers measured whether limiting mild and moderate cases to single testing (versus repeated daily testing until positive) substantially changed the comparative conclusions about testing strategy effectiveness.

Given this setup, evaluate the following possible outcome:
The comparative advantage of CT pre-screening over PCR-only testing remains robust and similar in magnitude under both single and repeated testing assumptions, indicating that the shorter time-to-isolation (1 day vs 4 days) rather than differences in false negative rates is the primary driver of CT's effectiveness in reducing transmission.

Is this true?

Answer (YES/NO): YES